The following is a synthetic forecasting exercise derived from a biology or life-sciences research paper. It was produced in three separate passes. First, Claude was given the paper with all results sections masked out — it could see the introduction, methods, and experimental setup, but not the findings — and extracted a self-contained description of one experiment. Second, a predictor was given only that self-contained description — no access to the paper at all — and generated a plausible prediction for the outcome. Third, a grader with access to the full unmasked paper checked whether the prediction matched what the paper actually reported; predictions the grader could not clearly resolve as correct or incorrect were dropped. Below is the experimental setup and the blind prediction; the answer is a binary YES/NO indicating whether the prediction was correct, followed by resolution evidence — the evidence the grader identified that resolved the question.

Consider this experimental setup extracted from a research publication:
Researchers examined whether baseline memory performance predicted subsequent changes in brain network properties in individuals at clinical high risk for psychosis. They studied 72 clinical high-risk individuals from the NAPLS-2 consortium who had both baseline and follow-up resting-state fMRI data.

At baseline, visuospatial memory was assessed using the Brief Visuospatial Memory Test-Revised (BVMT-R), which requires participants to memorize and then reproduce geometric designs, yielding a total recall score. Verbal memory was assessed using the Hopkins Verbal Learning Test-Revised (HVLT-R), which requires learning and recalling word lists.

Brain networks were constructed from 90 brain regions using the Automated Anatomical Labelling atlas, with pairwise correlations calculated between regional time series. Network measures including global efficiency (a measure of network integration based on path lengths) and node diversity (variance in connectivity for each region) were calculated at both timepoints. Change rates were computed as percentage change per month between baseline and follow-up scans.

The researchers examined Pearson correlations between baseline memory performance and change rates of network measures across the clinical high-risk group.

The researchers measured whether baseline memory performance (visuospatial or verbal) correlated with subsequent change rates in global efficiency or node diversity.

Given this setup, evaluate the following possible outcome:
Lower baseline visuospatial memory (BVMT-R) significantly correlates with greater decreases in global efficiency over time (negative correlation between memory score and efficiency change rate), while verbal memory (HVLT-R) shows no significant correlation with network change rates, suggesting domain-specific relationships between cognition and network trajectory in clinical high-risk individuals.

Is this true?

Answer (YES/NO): NO